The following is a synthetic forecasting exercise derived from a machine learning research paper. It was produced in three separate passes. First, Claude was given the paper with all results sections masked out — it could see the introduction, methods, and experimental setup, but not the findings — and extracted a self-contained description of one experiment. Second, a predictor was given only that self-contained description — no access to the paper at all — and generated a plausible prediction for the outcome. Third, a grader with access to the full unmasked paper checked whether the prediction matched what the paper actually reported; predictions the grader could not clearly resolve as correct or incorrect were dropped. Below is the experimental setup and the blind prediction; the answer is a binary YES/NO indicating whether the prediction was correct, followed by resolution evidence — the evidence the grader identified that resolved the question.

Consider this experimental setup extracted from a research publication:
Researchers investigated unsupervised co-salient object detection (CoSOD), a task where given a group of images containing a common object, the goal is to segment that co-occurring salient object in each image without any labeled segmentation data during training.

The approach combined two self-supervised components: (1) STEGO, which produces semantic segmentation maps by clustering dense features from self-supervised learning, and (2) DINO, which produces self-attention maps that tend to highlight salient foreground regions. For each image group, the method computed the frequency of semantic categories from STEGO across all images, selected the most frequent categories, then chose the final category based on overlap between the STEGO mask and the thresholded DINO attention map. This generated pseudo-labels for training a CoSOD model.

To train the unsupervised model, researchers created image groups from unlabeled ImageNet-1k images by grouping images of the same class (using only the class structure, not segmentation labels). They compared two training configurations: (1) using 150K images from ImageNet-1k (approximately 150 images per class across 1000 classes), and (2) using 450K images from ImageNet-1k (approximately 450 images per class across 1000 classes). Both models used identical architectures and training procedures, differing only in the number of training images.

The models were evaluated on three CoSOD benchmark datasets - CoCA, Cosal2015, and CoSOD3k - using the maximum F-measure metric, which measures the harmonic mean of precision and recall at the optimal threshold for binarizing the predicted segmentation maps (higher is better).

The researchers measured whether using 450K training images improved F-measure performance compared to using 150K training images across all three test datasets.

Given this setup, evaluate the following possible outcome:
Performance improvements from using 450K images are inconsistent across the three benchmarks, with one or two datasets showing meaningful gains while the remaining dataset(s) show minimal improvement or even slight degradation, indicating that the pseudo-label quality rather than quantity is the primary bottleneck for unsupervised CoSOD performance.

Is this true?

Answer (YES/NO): NO